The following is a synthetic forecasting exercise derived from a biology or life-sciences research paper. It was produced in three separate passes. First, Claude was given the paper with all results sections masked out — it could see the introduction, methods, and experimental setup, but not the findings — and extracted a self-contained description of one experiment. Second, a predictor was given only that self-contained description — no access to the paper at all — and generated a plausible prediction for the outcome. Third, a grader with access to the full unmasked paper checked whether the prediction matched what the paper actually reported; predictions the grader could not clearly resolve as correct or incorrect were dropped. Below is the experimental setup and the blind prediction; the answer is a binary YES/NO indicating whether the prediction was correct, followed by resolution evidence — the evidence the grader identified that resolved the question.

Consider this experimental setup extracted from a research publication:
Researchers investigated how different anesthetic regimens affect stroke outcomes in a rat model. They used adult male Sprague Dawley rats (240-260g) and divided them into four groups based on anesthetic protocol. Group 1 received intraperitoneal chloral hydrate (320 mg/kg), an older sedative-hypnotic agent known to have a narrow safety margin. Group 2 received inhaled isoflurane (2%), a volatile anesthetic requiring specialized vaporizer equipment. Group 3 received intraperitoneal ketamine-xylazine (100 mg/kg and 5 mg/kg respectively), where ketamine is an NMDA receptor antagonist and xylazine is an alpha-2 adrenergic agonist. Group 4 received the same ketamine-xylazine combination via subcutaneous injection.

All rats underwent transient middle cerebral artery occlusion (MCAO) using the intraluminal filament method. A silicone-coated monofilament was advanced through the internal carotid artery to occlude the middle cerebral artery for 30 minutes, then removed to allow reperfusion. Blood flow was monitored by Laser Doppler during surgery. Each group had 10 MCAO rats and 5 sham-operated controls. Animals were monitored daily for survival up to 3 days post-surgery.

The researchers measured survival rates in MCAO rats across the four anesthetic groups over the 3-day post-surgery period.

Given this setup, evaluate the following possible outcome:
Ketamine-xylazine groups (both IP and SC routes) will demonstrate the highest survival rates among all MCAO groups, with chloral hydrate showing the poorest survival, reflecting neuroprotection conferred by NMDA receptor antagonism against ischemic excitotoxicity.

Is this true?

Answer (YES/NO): NO